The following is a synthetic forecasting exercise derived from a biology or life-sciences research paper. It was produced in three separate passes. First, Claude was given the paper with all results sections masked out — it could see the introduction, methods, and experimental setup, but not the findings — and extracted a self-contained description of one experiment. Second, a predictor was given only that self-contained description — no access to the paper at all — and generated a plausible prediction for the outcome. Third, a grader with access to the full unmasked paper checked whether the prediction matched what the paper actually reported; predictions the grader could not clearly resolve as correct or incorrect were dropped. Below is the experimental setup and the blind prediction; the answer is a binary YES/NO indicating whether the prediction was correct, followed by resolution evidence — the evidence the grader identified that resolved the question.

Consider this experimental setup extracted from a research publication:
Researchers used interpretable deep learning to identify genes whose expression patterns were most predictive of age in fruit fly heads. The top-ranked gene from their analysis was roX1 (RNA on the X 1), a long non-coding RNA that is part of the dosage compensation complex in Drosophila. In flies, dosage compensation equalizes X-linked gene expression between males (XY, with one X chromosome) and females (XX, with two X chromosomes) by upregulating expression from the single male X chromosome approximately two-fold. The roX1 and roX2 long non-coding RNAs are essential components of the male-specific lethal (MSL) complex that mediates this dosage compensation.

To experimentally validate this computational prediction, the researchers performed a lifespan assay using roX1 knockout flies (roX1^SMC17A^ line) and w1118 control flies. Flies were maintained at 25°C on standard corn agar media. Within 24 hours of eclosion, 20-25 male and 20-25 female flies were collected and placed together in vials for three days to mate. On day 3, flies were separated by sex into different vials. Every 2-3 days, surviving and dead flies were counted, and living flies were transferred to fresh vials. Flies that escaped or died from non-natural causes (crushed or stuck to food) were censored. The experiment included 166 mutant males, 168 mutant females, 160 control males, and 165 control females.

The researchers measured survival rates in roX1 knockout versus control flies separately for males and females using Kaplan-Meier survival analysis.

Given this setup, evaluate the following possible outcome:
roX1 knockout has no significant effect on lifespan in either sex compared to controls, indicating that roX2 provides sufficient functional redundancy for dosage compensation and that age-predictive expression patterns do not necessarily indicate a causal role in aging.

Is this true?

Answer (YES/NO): NO